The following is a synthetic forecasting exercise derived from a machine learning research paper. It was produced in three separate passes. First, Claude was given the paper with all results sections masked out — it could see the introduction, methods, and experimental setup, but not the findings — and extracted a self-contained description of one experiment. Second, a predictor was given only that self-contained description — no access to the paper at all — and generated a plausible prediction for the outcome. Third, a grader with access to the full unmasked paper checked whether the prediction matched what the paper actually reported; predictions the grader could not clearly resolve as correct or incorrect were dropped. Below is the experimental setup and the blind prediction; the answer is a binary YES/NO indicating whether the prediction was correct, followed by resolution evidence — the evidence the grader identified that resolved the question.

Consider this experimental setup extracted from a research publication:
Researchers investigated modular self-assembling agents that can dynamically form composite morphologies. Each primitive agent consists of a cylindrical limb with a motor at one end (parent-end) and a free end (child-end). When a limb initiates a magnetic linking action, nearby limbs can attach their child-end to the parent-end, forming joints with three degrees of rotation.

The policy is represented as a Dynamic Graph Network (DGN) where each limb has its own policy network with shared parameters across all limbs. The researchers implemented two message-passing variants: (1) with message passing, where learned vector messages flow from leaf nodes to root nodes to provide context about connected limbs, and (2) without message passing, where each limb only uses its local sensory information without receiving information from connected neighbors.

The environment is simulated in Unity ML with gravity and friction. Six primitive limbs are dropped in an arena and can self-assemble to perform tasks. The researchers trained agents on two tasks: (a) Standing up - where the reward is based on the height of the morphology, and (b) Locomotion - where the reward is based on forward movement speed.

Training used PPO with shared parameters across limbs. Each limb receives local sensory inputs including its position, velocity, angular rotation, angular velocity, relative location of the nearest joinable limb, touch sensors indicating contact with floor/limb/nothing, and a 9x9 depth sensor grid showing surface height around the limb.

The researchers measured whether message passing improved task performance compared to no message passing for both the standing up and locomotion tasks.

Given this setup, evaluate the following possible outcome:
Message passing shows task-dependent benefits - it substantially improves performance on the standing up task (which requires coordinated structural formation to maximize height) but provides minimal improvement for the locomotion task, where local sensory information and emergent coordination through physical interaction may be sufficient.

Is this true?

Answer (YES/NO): YES